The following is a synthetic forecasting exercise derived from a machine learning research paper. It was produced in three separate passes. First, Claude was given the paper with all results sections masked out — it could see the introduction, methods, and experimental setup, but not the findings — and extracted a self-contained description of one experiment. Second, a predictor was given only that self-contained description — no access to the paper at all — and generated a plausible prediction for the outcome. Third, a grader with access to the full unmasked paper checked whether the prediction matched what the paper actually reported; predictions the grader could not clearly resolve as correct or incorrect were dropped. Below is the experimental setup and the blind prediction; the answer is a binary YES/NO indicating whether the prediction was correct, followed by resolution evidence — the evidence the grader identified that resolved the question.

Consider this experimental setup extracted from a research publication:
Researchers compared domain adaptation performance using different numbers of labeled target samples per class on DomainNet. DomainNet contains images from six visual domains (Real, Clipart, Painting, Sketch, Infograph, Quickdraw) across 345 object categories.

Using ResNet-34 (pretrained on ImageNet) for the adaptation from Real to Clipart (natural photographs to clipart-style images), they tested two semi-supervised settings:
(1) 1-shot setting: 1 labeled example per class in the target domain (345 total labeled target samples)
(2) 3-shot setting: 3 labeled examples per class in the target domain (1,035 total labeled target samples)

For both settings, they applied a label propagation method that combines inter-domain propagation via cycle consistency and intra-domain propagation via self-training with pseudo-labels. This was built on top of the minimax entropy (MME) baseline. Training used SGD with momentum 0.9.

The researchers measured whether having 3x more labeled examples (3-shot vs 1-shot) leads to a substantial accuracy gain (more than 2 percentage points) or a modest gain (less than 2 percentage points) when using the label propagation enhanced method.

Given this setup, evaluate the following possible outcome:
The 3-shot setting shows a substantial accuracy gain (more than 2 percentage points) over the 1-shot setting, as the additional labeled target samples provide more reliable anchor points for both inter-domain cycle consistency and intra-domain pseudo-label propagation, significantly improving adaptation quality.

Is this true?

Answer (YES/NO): YES